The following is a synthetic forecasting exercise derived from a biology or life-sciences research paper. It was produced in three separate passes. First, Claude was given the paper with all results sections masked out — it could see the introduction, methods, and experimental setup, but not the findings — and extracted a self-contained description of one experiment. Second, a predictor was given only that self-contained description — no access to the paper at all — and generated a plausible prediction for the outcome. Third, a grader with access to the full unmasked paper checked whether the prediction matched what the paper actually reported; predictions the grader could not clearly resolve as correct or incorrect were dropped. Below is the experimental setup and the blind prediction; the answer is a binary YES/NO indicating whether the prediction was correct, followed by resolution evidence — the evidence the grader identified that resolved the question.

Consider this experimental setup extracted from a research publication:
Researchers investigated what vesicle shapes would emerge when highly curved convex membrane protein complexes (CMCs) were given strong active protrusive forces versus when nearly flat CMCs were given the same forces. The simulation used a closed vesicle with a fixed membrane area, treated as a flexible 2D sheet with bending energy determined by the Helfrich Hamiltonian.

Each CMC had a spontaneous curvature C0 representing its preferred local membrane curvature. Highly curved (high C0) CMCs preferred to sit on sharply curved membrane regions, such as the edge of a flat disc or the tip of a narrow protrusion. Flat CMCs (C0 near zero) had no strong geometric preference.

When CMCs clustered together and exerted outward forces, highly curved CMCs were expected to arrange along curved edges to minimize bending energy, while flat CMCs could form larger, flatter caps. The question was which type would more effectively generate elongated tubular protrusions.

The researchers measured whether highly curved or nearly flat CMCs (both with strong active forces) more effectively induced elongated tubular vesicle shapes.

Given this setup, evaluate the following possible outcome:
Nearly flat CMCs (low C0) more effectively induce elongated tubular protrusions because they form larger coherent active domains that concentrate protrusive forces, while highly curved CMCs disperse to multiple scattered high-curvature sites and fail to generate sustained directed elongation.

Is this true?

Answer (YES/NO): NO